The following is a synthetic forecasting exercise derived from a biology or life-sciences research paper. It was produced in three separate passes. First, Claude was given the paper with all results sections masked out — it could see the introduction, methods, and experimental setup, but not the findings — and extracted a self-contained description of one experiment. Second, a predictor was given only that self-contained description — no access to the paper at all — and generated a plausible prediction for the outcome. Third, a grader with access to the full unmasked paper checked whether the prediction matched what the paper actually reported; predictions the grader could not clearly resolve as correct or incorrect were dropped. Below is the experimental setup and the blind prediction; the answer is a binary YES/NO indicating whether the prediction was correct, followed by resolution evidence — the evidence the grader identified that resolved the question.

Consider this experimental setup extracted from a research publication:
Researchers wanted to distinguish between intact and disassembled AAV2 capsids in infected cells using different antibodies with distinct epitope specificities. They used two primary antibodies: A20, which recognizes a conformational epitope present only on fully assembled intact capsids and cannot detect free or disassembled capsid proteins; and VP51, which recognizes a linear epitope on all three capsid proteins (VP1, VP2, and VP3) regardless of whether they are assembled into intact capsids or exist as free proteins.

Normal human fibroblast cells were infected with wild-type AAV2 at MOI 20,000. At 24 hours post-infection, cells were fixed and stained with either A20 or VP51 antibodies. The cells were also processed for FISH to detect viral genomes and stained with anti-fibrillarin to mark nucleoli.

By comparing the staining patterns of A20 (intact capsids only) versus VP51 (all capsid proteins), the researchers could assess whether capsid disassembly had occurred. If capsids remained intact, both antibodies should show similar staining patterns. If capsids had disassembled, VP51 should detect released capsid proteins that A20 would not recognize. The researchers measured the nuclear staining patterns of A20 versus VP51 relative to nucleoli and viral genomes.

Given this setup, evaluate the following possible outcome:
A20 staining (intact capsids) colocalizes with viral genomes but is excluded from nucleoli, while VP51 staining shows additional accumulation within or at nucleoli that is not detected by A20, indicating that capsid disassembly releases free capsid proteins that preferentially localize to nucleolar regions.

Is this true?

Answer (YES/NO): NO